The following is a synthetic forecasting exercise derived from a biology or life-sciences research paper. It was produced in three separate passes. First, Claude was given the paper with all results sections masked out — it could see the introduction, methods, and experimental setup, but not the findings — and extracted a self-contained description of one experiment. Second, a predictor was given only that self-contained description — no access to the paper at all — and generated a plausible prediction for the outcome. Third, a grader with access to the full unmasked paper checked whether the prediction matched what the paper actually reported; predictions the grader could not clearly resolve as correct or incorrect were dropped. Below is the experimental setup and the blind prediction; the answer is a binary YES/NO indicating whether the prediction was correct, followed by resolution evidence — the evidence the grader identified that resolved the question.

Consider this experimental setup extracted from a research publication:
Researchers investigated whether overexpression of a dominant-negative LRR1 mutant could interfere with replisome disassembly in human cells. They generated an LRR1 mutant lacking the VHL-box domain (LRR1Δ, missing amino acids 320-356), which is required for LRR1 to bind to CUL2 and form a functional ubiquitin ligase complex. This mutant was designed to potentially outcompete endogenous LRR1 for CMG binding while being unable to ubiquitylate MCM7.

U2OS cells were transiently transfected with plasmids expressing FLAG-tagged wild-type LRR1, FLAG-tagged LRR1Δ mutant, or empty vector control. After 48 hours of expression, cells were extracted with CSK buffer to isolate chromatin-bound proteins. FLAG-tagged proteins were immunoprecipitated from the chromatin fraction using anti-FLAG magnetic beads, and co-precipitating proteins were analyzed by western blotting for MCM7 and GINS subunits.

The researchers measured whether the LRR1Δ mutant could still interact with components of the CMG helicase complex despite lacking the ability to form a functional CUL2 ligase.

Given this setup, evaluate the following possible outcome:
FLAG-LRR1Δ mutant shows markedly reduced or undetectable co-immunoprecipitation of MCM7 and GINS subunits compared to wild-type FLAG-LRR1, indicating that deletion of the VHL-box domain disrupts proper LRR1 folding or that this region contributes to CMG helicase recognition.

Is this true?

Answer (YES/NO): NO